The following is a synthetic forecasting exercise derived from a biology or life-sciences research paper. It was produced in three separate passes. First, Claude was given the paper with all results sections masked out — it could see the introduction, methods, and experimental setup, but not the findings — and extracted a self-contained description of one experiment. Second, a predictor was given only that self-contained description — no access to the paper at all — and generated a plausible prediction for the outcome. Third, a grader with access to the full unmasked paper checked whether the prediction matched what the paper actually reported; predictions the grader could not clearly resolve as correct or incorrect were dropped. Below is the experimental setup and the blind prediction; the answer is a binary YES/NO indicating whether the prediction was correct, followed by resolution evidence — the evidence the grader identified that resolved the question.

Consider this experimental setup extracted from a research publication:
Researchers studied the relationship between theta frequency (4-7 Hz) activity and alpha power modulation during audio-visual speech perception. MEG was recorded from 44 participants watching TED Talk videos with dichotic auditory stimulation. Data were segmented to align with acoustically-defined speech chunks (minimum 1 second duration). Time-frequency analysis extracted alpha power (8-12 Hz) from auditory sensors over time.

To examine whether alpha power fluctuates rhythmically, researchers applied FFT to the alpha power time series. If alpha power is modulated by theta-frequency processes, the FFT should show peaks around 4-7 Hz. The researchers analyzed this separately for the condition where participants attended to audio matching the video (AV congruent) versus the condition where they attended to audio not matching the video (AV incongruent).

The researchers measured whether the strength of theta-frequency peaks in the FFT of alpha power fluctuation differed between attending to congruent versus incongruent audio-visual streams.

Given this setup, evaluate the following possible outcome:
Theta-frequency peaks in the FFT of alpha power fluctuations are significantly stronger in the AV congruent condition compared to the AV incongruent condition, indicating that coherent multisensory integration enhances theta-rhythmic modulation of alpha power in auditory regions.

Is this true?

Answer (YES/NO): NO